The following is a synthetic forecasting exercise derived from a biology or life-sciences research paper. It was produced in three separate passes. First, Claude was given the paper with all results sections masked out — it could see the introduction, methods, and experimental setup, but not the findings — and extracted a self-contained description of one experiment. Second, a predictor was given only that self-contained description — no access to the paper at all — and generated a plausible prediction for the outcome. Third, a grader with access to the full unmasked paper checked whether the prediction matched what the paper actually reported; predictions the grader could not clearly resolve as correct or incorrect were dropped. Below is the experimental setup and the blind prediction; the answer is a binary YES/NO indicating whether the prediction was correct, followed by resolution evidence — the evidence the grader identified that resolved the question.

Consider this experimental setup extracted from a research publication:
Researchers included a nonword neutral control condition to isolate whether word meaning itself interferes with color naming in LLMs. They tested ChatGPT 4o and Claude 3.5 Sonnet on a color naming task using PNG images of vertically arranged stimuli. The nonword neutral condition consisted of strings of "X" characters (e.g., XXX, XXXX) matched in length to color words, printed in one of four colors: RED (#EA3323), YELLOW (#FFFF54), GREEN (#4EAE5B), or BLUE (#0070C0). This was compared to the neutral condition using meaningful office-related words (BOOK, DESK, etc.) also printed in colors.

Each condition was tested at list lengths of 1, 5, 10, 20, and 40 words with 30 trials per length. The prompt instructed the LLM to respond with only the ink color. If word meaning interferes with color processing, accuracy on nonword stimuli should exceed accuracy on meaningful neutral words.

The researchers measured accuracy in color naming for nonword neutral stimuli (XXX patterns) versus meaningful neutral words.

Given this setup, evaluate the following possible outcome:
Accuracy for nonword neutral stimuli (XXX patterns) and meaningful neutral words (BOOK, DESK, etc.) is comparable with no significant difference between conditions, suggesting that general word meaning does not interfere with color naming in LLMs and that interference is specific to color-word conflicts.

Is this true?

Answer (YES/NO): NO